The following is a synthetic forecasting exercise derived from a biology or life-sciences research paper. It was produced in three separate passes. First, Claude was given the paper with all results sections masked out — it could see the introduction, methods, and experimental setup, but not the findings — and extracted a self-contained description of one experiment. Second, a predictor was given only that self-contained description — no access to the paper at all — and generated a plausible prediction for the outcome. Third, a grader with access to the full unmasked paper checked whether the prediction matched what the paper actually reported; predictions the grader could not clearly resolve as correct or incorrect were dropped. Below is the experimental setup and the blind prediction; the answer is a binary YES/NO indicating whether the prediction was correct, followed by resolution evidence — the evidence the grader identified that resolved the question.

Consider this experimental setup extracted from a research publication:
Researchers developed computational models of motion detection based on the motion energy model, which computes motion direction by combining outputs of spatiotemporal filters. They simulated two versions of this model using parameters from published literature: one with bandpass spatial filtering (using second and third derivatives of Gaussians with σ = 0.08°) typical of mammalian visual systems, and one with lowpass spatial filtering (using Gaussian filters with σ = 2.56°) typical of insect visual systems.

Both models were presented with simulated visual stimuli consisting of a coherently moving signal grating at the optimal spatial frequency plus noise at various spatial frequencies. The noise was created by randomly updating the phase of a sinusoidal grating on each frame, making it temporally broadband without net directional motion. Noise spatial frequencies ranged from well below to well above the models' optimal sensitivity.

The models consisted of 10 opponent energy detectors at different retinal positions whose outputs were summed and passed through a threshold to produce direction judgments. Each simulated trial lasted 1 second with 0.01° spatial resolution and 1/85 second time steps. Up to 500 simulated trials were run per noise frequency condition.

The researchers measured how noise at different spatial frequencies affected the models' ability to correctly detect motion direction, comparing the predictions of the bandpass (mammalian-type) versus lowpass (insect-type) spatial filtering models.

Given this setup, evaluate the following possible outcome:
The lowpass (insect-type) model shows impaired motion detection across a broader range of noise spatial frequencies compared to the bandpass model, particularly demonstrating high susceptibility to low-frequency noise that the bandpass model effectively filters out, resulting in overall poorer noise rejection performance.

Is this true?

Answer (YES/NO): YES